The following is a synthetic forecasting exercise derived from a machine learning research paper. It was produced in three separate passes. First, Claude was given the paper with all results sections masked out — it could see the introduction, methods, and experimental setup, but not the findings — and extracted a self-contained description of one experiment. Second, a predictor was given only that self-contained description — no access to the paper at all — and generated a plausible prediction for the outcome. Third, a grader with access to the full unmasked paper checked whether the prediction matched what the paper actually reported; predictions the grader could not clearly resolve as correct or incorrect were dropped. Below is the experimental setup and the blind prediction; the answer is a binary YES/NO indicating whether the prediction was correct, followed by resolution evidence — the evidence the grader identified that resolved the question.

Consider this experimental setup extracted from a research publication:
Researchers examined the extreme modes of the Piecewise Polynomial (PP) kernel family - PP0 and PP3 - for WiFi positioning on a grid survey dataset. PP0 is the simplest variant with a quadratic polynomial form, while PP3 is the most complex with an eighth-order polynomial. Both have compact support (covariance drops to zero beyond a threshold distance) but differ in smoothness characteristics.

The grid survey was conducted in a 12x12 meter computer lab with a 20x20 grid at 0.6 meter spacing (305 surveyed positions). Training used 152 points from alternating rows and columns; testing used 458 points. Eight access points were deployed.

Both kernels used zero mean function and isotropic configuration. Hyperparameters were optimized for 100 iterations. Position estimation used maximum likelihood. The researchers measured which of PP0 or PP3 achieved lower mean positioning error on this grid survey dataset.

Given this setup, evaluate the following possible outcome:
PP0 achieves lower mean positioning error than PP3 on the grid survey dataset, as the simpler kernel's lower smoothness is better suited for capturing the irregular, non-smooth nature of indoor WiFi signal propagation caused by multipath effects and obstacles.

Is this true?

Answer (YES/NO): YES